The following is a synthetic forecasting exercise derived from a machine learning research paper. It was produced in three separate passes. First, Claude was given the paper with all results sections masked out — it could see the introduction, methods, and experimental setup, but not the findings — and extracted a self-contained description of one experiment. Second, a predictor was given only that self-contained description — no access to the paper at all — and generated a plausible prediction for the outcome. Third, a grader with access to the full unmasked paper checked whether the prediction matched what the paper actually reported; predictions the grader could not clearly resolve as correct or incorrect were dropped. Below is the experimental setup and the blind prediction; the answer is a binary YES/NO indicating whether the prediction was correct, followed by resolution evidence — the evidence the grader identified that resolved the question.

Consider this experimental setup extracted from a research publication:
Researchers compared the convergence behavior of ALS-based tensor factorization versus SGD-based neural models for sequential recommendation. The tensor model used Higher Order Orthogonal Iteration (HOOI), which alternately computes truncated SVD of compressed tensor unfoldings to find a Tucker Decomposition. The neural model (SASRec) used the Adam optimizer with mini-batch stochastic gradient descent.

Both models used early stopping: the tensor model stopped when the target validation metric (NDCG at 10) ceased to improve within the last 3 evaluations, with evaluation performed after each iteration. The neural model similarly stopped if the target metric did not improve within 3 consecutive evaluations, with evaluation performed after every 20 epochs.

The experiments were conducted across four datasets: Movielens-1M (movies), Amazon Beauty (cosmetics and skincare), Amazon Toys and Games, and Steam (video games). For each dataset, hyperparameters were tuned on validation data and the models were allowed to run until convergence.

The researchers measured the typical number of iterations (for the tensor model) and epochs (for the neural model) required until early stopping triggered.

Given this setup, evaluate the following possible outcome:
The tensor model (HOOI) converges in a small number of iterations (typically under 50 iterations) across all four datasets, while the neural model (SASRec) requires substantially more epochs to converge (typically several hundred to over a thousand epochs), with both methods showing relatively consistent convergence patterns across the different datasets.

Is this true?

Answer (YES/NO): NO